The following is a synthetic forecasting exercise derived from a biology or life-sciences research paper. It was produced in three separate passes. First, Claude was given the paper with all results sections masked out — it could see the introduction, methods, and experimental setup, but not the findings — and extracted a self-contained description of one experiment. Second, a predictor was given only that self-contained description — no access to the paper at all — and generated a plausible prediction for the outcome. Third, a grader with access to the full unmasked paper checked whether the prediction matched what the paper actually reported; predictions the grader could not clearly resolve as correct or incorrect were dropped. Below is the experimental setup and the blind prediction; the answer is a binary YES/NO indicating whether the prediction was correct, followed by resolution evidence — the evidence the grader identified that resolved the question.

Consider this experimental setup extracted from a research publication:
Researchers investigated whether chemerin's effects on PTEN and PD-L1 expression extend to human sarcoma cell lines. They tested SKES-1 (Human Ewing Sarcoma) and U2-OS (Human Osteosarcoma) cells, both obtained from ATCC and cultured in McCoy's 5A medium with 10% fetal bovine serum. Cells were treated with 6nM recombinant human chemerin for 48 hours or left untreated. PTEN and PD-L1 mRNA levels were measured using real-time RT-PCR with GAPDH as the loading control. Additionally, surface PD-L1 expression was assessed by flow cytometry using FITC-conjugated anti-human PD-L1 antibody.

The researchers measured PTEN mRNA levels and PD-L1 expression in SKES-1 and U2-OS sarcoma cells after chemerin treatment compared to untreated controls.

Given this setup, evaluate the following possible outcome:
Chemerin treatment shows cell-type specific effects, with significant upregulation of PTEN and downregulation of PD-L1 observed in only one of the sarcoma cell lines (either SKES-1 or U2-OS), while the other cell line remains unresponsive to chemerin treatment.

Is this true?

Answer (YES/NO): NO